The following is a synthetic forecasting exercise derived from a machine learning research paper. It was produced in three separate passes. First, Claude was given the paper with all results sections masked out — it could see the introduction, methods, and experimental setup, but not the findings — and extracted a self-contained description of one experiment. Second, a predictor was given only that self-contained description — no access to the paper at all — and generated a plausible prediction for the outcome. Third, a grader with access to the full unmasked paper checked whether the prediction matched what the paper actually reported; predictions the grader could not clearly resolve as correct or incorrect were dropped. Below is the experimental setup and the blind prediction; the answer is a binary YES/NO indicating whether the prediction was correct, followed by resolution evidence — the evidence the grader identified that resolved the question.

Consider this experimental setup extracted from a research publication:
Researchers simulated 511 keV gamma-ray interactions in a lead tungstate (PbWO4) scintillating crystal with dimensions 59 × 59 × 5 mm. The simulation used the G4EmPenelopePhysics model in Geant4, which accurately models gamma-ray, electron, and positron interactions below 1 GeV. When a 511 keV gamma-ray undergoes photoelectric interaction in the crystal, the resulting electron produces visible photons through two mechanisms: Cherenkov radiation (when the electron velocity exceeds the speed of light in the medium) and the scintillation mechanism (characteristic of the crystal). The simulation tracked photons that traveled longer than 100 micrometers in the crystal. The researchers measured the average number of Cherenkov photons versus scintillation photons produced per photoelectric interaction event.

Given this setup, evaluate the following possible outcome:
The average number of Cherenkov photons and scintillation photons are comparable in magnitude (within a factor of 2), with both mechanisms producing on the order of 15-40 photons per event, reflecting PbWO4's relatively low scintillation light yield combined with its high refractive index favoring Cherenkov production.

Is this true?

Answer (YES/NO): NO